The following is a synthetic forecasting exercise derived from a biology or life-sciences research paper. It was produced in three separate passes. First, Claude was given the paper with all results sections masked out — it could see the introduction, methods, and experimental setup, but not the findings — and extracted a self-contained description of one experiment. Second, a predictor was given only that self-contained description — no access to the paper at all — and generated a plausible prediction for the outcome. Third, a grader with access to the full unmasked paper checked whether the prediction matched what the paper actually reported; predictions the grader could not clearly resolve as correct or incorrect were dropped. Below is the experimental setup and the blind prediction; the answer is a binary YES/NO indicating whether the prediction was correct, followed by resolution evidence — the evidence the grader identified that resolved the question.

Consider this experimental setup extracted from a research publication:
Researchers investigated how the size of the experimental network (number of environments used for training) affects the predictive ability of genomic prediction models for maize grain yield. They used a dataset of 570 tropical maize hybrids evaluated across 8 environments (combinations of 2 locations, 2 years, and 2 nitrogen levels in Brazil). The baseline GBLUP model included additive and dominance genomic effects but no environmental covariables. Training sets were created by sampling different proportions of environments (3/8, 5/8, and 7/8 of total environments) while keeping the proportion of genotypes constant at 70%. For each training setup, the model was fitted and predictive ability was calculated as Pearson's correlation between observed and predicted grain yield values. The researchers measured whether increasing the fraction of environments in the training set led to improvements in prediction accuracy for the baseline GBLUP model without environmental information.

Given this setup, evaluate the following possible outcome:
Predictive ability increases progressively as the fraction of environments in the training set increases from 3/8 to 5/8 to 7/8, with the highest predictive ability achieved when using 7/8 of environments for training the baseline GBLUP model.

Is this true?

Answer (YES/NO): NO